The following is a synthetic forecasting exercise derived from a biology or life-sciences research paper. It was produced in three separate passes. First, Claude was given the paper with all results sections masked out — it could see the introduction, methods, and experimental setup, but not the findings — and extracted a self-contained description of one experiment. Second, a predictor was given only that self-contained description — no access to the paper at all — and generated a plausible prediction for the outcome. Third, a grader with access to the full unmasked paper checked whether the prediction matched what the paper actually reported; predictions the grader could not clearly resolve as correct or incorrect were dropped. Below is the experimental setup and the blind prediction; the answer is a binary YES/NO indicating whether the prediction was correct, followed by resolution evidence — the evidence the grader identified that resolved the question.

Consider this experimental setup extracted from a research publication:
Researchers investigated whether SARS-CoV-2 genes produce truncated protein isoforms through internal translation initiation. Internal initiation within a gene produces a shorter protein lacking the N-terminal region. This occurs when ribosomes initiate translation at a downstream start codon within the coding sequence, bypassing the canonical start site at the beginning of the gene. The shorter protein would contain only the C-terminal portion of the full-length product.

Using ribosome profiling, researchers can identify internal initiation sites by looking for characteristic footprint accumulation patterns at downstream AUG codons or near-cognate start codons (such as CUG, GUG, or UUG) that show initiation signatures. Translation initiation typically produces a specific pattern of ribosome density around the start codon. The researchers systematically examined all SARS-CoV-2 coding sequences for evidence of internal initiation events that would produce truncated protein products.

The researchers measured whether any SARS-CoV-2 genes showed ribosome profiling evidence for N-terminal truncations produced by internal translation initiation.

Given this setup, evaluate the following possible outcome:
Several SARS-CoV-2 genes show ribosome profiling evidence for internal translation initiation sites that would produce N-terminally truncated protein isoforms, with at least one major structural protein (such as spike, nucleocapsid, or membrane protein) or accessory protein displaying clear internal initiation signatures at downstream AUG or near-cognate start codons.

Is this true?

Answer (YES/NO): YES